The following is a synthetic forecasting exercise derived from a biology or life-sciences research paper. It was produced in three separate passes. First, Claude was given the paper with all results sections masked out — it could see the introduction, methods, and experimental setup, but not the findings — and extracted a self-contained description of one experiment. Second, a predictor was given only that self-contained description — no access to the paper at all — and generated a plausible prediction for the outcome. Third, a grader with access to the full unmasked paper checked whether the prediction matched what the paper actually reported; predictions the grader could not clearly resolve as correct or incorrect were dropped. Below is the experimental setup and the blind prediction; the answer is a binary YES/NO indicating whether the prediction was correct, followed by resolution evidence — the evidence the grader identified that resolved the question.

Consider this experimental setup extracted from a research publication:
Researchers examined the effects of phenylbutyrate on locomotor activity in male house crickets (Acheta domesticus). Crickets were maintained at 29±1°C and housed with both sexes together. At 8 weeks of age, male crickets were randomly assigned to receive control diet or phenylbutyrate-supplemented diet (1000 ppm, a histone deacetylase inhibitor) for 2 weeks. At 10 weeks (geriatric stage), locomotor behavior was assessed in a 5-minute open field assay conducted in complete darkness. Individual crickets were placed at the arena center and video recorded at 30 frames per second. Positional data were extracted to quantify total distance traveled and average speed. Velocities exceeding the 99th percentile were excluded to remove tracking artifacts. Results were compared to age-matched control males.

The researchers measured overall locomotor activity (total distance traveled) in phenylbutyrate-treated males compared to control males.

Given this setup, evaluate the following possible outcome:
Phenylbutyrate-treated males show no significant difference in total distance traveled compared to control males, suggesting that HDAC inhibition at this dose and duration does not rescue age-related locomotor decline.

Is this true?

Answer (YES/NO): NO